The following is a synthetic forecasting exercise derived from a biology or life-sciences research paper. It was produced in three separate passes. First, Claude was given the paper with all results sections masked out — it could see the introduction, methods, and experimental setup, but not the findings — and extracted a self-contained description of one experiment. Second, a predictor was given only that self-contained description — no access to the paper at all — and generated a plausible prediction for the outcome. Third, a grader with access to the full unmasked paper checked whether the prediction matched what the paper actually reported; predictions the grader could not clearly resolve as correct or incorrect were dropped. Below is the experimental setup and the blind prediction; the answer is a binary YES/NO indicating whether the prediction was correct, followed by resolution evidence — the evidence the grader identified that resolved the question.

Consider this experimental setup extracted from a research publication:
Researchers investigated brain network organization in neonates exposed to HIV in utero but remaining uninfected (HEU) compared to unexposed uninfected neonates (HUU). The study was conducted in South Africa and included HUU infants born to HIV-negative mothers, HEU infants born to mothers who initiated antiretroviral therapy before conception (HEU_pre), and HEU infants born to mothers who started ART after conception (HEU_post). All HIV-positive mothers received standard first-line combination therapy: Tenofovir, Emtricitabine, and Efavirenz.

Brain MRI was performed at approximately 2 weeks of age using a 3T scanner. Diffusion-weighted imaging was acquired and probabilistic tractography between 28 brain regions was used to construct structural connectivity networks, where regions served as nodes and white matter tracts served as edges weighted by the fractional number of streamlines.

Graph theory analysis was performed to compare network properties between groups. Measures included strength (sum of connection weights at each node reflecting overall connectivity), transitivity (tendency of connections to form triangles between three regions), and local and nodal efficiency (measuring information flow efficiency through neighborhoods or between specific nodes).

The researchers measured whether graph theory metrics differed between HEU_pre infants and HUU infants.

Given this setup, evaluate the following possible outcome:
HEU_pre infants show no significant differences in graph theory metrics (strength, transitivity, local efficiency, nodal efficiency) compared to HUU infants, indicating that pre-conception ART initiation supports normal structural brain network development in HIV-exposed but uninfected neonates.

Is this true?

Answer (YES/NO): NO